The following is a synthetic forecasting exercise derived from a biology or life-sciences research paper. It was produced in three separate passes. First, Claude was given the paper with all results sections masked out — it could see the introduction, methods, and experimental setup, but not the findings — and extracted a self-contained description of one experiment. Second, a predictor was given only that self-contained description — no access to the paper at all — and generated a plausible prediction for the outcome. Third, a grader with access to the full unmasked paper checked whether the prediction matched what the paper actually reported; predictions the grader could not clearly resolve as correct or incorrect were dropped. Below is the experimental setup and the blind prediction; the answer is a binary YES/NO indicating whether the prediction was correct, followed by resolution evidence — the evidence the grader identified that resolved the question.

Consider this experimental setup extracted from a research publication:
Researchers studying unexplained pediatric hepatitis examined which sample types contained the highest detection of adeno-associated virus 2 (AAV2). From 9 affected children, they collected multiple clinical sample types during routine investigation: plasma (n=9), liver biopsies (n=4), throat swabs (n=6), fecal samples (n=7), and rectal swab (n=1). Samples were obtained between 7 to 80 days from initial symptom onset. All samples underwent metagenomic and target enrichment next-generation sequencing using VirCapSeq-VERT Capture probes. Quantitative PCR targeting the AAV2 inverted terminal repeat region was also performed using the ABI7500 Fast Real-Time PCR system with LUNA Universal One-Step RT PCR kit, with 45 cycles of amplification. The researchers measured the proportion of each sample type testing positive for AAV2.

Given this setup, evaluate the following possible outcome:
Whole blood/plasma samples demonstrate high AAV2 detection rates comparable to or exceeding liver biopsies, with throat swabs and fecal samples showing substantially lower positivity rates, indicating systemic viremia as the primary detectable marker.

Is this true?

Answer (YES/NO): YES